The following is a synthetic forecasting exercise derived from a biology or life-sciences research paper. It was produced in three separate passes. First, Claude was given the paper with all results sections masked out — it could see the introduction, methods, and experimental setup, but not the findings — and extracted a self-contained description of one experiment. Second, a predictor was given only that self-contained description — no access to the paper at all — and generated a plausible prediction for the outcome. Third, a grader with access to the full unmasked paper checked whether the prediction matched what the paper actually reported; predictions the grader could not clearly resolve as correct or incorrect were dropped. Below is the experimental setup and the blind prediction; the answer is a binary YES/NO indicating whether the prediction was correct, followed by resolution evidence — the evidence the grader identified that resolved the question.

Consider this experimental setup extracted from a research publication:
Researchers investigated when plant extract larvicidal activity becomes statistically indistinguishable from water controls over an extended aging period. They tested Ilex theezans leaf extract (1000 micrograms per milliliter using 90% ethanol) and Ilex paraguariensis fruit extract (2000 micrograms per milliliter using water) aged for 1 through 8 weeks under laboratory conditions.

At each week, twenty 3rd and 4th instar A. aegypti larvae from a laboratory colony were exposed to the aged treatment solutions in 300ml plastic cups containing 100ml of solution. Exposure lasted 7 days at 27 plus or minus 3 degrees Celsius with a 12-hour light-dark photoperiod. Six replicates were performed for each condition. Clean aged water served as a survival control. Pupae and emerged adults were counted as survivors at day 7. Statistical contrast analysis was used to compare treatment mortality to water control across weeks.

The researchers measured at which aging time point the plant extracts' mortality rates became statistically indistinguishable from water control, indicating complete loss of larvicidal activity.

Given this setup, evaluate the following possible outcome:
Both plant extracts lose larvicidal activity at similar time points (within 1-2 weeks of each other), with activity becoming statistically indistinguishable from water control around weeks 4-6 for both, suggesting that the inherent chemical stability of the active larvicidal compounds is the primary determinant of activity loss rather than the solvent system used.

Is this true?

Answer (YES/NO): NO